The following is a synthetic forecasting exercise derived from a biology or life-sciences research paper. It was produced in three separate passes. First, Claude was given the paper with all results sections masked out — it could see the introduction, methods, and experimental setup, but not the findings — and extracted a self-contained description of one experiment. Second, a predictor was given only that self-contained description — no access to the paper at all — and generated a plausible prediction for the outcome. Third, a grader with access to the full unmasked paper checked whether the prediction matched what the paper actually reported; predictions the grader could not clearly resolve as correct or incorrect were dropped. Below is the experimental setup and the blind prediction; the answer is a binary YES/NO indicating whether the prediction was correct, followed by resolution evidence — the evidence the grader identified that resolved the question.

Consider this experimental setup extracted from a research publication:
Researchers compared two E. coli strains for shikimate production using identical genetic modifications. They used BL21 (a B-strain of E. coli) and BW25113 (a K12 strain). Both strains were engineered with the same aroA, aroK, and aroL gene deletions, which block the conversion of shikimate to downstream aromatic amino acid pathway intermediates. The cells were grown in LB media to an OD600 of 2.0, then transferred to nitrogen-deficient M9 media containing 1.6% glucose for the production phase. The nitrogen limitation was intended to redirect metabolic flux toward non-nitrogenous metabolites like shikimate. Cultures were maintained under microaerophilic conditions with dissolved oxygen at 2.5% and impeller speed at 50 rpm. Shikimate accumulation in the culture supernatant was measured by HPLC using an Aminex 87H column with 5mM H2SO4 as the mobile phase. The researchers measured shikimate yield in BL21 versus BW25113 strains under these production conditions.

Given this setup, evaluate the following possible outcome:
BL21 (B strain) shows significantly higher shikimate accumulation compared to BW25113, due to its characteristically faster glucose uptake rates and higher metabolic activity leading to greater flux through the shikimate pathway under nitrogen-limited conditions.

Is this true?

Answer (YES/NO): NO